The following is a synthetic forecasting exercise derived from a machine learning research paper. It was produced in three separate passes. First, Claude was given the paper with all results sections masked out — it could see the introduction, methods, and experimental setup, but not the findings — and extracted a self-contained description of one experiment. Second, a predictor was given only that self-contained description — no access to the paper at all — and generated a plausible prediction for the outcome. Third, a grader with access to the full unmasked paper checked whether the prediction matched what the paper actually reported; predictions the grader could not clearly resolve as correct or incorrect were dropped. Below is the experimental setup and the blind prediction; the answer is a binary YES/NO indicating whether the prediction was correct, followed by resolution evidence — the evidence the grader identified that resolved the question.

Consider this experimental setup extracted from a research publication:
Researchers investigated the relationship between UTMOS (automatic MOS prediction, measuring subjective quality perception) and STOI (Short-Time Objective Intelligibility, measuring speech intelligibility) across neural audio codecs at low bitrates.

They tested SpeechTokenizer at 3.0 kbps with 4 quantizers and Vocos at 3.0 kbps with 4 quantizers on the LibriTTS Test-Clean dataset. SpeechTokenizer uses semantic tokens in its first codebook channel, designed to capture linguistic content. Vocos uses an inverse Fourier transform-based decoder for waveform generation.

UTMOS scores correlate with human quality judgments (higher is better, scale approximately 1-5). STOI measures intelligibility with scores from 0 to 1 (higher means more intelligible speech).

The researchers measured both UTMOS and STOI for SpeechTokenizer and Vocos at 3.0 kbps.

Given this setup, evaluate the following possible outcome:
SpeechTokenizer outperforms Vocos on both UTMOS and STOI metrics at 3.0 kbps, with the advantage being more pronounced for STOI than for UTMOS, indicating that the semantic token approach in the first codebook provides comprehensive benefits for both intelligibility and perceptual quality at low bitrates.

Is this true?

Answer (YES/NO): NO